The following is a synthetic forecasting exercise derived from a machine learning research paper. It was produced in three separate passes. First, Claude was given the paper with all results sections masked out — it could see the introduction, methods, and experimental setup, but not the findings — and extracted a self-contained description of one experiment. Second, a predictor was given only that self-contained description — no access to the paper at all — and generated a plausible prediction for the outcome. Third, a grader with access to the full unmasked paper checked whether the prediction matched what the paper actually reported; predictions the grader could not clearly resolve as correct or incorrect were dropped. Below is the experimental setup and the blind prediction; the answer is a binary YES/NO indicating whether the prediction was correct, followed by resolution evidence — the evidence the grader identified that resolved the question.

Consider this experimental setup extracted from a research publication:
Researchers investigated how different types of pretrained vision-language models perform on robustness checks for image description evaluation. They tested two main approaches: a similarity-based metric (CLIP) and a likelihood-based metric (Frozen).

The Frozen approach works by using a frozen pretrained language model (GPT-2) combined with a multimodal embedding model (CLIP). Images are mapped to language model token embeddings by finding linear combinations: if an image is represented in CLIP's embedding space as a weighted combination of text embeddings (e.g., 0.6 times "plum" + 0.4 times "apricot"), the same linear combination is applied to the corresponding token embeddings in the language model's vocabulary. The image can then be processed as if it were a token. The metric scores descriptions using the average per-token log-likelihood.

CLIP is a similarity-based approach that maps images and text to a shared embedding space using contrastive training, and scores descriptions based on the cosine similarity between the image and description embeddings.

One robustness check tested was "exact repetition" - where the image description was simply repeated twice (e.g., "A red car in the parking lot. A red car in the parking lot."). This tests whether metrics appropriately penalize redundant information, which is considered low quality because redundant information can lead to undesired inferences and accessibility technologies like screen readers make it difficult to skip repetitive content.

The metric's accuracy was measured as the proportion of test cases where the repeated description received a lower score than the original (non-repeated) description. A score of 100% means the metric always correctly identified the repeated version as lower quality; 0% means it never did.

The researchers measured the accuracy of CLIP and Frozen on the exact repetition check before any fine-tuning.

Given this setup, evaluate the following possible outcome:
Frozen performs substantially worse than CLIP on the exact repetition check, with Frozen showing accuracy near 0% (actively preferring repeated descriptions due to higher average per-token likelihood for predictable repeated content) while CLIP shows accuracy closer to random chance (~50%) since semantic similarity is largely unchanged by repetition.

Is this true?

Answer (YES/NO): NO